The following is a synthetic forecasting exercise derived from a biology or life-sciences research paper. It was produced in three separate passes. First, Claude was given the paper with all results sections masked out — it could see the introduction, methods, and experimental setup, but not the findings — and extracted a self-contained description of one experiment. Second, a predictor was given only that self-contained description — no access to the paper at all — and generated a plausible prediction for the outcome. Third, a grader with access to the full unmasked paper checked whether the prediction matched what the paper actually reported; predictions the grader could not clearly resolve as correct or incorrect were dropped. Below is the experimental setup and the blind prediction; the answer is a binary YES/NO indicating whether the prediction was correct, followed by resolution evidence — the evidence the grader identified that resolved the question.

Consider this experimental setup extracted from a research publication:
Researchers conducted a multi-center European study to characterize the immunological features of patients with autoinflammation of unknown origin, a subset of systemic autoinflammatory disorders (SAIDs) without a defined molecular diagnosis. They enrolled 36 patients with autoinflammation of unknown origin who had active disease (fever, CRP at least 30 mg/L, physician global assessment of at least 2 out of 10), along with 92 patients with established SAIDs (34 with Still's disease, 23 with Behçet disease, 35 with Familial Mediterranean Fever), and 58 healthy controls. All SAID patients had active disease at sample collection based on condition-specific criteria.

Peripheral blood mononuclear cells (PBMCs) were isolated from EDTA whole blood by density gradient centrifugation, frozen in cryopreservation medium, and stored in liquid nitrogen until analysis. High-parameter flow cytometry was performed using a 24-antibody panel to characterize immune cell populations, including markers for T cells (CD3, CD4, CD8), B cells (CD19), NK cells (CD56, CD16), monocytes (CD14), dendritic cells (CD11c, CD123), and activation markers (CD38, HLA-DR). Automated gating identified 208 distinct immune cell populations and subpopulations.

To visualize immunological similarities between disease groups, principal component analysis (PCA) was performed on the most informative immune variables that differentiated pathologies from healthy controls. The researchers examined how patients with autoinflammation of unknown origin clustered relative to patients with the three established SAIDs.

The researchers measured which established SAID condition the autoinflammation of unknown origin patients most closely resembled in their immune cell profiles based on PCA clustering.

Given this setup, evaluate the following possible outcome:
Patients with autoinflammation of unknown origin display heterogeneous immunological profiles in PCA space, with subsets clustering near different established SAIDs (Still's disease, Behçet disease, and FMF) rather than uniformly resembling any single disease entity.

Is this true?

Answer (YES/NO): NO